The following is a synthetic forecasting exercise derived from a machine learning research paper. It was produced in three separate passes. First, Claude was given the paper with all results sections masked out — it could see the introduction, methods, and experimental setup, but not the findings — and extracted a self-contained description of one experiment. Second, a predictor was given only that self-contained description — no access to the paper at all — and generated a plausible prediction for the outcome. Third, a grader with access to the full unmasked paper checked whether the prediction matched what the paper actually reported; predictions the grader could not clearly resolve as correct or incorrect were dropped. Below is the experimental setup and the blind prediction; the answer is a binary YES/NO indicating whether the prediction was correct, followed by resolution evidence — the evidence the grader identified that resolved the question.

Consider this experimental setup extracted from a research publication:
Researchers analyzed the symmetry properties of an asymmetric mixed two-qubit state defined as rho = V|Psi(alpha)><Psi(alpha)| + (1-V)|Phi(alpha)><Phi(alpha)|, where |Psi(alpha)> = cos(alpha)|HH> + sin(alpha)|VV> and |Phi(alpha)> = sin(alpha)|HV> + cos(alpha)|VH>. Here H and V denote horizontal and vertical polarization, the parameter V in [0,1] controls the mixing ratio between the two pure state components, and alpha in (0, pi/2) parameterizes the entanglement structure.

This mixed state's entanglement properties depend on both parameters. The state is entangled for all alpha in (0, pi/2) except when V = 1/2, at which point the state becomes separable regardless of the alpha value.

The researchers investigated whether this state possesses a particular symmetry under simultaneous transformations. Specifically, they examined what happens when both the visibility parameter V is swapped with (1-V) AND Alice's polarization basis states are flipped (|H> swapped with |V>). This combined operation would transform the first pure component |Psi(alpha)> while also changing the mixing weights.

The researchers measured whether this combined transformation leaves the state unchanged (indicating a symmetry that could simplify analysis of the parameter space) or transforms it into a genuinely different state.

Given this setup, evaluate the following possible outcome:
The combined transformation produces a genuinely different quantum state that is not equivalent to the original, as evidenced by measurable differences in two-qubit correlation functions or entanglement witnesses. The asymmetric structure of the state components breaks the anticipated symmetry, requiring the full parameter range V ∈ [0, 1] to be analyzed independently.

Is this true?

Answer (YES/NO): NO